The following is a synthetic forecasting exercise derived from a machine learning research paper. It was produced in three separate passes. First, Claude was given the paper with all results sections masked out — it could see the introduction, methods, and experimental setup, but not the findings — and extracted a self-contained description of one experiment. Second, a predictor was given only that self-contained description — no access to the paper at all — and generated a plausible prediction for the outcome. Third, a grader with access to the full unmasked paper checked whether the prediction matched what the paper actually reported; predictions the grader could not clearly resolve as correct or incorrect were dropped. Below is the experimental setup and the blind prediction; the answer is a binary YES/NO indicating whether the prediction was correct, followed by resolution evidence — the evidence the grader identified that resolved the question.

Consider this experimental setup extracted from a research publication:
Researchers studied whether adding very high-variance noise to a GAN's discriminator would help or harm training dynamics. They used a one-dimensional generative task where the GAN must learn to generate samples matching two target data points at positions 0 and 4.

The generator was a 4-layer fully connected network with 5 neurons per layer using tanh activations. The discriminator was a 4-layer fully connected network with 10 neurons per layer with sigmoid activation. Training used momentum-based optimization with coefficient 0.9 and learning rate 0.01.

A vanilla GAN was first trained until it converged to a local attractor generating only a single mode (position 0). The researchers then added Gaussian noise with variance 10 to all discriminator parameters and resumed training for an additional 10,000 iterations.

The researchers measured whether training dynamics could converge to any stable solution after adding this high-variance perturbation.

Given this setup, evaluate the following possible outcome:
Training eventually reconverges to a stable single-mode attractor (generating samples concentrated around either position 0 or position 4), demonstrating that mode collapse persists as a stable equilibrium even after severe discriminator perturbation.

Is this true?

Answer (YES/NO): NO